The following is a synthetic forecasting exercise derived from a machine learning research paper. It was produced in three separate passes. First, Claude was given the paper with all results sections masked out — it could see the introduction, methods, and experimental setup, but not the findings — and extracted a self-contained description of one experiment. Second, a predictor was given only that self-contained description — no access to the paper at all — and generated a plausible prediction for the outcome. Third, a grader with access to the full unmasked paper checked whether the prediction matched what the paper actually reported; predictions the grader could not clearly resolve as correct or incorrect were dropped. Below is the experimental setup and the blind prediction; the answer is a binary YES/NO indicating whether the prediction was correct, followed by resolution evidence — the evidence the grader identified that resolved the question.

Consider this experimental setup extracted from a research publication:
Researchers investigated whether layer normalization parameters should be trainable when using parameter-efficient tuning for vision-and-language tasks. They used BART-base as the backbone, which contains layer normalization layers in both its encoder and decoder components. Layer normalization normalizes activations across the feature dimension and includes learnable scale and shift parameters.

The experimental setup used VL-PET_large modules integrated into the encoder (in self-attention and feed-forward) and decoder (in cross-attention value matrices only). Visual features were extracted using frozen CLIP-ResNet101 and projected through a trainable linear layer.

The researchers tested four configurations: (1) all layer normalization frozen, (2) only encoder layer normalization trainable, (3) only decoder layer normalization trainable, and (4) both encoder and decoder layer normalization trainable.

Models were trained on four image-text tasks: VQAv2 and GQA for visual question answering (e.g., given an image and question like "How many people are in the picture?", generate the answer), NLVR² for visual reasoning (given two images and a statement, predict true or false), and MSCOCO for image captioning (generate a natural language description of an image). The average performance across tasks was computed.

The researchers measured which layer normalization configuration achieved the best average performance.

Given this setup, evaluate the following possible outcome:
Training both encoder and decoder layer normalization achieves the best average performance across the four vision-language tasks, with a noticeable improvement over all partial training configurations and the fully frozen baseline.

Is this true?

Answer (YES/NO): NO